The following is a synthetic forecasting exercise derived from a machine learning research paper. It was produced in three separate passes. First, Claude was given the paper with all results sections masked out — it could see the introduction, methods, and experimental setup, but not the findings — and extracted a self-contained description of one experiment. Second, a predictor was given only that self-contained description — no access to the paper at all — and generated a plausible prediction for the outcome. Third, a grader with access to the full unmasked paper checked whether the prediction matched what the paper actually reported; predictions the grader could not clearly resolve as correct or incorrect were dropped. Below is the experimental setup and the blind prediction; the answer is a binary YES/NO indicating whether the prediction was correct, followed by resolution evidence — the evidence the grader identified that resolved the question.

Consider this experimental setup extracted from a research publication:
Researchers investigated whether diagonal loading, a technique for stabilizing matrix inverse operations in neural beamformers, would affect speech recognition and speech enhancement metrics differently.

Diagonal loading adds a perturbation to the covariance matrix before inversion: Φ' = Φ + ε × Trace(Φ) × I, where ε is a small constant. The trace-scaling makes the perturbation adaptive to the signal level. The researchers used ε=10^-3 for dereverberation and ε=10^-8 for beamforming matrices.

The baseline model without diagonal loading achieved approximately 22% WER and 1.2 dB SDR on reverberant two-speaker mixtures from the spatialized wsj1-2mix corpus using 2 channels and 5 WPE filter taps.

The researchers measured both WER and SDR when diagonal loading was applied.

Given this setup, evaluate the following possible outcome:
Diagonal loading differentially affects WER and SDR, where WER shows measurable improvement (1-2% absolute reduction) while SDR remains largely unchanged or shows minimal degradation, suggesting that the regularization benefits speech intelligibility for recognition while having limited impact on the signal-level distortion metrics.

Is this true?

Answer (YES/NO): NO